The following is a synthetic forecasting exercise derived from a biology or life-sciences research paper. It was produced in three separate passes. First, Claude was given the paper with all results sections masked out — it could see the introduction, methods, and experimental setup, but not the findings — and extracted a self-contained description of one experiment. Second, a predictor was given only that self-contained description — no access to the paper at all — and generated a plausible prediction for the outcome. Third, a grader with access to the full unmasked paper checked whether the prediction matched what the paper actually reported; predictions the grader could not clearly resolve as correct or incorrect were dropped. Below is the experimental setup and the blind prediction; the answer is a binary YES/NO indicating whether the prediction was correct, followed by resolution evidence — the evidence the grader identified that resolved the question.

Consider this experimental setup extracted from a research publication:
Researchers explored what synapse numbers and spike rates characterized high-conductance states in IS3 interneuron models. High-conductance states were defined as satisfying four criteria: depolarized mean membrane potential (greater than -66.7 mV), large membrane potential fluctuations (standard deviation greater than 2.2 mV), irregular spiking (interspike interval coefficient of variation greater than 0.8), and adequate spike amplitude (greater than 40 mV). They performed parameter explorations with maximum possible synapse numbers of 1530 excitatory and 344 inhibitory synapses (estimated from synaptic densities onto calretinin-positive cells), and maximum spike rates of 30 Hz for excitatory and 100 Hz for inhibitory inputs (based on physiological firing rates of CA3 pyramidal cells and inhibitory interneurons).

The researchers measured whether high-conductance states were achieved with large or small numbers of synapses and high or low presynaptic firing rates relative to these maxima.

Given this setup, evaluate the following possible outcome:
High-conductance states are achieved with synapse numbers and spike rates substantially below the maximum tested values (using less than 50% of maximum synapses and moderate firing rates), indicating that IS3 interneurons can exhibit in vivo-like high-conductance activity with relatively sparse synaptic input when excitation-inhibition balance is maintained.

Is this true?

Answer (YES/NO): YES